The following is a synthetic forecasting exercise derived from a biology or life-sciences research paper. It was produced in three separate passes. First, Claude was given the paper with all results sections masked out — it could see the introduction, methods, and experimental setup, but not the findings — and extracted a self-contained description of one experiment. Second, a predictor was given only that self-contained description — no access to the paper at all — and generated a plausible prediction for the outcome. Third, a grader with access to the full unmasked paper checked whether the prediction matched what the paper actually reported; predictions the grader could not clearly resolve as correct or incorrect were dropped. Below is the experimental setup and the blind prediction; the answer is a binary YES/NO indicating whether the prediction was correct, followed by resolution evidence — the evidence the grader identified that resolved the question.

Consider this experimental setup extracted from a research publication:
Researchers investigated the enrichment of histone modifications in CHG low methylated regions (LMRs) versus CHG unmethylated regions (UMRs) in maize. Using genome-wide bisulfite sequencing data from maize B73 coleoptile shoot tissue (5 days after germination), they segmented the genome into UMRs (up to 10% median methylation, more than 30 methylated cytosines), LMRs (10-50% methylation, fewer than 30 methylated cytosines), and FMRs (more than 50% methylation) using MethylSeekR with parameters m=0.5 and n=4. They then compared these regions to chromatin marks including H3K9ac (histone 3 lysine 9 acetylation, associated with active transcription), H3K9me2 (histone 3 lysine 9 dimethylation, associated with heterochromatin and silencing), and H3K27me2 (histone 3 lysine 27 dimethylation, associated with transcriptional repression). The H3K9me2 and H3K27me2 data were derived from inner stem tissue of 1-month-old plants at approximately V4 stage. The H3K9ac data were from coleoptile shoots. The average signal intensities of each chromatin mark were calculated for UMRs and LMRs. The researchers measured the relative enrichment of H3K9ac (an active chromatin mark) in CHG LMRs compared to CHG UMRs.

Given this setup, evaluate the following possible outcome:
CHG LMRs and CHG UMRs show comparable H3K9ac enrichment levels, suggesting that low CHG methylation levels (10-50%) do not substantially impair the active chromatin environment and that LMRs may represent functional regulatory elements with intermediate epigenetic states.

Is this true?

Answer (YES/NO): NO